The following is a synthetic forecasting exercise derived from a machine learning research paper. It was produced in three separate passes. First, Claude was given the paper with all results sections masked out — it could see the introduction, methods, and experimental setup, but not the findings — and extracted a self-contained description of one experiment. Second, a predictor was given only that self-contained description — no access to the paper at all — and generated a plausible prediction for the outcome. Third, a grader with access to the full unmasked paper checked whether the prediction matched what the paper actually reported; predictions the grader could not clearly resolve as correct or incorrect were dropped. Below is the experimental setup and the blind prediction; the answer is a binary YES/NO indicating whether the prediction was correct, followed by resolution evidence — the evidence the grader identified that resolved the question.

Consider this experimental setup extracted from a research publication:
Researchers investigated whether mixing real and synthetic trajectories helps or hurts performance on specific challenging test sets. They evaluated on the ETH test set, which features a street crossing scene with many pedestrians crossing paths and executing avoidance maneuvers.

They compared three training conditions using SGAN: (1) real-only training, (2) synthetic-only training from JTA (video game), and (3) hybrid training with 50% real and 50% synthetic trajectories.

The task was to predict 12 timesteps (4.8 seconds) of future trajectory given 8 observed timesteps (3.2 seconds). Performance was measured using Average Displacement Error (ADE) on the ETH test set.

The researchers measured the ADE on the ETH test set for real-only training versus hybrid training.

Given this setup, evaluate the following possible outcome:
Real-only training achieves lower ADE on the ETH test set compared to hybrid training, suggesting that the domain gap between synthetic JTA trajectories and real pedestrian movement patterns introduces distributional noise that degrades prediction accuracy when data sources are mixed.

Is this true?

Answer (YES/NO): YES